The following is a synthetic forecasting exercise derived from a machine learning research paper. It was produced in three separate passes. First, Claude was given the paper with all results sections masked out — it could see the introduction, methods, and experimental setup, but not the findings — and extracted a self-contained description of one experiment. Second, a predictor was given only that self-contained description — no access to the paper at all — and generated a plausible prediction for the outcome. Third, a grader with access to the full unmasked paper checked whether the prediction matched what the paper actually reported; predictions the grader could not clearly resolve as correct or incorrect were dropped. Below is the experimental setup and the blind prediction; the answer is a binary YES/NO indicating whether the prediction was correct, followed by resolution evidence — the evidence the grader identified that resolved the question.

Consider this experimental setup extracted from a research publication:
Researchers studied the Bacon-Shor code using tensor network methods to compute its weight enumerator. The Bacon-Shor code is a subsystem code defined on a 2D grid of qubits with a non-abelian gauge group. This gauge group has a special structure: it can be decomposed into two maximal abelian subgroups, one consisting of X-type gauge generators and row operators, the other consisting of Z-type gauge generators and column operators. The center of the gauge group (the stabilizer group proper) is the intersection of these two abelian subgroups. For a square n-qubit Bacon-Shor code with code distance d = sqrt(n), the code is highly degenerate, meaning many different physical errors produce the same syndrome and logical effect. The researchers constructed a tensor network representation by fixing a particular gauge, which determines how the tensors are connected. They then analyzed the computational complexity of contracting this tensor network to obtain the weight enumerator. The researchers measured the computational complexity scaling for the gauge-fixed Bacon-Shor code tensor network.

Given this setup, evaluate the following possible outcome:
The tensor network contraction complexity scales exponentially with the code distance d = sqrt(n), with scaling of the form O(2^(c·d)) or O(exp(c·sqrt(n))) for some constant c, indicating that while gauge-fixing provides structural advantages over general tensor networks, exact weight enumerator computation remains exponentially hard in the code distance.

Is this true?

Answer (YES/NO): NO